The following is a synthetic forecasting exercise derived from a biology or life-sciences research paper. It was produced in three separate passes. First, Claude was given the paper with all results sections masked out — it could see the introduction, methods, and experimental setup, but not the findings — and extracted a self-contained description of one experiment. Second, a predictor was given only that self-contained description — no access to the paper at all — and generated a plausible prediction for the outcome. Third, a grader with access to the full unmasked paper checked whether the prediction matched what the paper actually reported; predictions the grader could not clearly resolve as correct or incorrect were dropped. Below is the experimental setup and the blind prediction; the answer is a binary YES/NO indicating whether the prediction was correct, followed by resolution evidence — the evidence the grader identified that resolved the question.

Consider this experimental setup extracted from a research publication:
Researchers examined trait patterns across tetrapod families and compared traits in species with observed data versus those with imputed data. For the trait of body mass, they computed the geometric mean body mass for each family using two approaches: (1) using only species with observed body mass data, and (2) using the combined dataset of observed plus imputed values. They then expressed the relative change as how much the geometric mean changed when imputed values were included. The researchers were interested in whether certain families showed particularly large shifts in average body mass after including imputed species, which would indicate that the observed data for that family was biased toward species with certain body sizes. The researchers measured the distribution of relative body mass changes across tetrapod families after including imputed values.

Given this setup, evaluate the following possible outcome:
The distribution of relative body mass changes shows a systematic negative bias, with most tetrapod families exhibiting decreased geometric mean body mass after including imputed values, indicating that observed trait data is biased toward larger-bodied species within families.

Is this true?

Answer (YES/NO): NO